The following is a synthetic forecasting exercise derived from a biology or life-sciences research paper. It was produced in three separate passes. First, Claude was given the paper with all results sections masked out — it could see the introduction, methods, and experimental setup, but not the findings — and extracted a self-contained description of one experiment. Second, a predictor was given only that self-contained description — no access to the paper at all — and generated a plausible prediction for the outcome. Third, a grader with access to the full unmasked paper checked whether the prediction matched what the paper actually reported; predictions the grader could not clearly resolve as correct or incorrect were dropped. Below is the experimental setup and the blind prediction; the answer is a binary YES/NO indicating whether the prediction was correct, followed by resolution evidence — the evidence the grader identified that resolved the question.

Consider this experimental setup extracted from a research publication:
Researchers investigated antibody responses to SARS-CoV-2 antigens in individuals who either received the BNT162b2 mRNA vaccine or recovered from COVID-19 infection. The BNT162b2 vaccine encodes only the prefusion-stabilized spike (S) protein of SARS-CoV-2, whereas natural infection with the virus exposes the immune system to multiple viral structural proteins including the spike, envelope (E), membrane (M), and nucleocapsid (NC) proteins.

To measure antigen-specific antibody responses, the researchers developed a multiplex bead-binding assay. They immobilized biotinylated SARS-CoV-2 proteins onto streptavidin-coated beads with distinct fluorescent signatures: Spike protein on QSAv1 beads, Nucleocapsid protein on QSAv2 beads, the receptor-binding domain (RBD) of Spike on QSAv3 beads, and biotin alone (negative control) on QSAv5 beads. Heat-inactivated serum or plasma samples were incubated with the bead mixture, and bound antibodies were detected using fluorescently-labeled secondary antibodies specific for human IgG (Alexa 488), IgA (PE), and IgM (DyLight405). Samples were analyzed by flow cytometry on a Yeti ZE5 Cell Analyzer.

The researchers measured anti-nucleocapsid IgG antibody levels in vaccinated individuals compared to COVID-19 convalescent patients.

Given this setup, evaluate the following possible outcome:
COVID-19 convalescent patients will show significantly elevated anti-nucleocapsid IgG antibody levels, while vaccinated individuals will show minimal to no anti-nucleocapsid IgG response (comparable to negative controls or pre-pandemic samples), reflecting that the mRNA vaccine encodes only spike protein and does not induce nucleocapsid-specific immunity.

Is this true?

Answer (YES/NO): YES